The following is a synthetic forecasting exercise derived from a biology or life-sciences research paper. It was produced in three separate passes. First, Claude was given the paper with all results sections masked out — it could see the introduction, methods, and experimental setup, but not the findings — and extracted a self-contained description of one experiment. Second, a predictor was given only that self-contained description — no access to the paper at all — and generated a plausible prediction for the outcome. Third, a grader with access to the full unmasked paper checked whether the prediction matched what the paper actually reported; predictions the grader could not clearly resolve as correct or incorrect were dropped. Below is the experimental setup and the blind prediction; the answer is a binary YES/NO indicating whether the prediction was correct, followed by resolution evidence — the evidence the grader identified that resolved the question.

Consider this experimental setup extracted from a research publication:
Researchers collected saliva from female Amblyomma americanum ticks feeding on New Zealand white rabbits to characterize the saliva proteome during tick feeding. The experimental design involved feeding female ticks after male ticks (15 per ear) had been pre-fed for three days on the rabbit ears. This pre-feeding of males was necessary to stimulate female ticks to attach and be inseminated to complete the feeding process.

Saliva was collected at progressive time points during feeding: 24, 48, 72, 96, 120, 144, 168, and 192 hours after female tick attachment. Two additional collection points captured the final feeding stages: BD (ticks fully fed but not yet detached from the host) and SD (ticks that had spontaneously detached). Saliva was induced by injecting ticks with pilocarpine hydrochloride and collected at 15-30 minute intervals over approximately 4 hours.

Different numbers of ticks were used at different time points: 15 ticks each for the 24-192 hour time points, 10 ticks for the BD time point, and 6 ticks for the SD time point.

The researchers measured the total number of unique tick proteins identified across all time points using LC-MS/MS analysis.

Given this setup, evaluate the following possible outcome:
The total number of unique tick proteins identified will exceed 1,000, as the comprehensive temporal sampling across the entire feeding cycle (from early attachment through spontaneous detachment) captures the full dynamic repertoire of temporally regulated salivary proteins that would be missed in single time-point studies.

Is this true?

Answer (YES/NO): YES